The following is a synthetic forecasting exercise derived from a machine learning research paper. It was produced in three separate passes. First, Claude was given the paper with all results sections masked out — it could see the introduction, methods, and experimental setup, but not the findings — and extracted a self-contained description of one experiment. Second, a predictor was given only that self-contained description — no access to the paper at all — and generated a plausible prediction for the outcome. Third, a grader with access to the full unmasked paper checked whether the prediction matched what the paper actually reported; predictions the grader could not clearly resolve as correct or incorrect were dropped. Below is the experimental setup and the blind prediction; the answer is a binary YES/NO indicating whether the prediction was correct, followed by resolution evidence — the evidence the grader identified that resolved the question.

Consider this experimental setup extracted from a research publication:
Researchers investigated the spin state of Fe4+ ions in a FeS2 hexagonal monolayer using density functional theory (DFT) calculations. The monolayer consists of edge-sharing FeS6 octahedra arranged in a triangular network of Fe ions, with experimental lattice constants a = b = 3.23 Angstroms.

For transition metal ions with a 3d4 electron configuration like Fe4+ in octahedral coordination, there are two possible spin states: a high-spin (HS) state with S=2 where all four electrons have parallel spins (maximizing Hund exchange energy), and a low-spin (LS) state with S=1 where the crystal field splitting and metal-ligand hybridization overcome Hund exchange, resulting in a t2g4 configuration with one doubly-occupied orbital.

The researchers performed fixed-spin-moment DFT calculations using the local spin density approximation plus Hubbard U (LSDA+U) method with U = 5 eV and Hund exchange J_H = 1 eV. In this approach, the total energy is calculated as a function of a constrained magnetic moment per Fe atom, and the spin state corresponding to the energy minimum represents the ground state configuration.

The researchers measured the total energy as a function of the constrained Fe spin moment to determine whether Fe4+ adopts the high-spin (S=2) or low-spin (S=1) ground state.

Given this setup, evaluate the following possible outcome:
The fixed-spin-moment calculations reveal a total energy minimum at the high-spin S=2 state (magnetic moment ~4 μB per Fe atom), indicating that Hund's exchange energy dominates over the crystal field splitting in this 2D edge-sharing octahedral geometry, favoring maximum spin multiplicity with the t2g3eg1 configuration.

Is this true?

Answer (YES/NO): NO